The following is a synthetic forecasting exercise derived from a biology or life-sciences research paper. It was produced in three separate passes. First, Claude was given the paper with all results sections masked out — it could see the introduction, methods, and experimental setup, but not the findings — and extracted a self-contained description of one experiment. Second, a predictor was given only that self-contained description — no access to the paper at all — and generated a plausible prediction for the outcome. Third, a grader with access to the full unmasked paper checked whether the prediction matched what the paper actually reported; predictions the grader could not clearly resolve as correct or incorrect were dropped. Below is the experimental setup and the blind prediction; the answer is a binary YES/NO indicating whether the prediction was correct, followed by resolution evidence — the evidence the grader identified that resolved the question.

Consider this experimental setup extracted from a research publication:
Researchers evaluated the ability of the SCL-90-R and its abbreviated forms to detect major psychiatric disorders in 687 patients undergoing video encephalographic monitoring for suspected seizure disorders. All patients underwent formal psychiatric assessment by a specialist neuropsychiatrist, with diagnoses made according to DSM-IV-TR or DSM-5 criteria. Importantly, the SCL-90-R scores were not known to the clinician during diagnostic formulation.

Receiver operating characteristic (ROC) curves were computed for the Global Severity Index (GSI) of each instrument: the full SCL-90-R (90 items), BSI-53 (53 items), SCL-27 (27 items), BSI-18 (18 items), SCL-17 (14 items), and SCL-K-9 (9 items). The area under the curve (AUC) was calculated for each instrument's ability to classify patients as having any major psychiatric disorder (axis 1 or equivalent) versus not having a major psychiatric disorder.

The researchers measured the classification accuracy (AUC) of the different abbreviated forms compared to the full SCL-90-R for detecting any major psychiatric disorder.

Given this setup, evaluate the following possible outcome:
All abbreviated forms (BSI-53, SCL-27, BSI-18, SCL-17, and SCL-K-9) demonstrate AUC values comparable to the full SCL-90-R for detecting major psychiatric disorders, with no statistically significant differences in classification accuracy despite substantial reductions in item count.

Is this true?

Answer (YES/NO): YES